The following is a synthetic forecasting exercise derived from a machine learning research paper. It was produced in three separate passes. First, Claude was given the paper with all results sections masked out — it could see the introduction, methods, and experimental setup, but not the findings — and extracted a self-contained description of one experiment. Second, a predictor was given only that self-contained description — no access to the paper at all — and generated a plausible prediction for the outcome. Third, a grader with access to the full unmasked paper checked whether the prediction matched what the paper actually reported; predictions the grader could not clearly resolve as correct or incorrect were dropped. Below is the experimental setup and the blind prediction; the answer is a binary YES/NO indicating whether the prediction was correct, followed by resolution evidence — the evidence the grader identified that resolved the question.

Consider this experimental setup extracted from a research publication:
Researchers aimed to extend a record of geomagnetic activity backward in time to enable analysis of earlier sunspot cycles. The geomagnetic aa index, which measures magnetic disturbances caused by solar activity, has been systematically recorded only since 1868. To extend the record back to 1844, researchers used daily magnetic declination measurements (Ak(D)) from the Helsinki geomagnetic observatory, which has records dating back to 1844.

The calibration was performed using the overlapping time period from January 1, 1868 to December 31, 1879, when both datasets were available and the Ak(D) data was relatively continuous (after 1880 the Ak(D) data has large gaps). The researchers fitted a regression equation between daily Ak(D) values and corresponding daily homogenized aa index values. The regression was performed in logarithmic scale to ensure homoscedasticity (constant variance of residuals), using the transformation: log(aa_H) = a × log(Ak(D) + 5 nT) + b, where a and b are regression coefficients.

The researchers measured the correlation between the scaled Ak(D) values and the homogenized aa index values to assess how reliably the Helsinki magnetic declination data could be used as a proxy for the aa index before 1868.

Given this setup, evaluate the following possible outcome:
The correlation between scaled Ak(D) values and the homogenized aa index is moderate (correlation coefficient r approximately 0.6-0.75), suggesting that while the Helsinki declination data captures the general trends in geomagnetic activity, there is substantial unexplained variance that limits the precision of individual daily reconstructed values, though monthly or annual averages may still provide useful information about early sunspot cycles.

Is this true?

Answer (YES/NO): NO